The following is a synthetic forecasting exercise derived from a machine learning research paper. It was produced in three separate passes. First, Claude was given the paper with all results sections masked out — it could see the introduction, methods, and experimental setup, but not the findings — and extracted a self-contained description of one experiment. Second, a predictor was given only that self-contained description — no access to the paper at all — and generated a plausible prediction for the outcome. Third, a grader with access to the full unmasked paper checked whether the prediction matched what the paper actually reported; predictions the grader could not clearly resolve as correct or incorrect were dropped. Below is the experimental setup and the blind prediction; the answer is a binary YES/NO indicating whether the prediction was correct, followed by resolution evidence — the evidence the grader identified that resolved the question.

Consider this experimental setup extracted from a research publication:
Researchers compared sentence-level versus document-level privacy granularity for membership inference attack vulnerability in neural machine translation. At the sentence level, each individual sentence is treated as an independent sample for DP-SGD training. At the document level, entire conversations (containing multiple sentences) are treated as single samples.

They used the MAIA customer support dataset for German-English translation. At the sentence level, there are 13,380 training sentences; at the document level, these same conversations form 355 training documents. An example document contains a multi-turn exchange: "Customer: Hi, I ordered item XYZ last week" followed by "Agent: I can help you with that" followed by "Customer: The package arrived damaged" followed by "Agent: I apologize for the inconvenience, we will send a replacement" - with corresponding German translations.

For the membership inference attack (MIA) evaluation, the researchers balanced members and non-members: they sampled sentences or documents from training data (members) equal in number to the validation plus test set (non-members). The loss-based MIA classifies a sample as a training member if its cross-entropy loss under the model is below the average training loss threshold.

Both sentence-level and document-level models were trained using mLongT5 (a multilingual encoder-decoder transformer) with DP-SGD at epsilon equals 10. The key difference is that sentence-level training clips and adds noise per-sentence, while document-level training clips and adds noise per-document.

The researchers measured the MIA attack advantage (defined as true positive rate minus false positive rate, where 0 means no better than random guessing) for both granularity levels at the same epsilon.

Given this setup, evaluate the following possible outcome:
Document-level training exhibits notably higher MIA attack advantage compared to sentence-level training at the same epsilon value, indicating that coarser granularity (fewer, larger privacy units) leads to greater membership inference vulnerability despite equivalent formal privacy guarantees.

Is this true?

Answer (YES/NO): NO